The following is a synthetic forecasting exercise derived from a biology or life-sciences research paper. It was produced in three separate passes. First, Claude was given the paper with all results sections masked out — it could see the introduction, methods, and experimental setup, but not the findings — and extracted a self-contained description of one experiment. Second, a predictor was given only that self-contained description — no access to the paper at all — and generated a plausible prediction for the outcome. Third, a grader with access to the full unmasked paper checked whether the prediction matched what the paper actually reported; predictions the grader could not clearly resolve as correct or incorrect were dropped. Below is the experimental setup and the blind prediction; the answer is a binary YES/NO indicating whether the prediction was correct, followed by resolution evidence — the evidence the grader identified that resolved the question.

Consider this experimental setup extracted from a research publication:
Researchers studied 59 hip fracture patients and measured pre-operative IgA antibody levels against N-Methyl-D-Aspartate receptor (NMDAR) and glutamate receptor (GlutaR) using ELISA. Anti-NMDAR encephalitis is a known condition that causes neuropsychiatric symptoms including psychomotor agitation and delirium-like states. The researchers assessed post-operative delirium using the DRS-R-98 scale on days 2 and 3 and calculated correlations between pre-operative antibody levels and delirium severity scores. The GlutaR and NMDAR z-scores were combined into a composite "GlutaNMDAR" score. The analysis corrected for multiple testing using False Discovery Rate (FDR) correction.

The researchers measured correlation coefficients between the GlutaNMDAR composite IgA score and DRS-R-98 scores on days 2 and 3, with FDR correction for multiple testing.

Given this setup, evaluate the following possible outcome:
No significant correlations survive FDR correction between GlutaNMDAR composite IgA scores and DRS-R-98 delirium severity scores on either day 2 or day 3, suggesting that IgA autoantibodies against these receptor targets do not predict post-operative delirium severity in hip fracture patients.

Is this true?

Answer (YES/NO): NO